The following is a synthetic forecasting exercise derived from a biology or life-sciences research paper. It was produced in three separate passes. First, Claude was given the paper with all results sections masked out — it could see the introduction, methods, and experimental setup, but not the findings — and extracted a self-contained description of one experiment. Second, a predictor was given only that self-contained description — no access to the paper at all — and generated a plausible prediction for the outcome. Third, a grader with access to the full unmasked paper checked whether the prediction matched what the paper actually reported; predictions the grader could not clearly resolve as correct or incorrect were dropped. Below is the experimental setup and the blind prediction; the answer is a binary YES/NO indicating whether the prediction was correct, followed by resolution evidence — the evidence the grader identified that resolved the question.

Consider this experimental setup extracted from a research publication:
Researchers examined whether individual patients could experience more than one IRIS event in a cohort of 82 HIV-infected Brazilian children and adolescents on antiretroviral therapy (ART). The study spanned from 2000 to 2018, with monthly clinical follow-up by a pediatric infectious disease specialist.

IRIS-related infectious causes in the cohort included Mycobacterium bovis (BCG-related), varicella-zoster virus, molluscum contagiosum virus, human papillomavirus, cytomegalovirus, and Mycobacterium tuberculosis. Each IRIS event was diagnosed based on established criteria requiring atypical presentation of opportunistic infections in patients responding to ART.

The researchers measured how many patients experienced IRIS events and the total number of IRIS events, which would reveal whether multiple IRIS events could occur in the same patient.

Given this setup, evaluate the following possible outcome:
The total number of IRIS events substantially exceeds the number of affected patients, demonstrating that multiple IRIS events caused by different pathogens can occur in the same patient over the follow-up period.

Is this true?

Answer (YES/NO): NO